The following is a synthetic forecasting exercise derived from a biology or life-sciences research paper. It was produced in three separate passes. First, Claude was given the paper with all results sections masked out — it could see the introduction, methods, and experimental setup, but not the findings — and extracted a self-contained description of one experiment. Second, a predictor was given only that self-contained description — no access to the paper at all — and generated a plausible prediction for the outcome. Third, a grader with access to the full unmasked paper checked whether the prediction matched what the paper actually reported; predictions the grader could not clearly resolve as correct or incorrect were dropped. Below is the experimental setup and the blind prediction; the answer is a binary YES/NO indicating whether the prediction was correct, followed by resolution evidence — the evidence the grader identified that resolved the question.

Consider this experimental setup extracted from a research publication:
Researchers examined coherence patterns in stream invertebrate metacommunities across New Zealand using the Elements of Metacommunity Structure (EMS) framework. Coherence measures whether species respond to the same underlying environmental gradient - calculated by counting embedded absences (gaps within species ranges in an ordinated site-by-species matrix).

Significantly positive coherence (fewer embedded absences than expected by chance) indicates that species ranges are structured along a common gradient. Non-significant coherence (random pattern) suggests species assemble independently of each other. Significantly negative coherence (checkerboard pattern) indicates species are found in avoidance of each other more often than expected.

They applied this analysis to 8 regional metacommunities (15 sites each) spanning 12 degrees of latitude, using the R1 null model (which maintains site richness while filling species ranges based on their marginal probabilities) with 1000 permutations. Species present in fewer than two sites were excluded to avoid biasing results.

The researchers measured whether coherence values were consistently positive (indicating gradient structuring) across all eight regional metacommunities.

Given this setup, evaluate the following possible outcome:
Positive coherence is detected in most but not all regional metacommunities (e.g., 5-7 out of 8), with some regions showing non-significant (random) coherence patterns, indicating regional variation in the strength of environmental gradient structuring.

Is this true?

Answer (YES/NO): YES